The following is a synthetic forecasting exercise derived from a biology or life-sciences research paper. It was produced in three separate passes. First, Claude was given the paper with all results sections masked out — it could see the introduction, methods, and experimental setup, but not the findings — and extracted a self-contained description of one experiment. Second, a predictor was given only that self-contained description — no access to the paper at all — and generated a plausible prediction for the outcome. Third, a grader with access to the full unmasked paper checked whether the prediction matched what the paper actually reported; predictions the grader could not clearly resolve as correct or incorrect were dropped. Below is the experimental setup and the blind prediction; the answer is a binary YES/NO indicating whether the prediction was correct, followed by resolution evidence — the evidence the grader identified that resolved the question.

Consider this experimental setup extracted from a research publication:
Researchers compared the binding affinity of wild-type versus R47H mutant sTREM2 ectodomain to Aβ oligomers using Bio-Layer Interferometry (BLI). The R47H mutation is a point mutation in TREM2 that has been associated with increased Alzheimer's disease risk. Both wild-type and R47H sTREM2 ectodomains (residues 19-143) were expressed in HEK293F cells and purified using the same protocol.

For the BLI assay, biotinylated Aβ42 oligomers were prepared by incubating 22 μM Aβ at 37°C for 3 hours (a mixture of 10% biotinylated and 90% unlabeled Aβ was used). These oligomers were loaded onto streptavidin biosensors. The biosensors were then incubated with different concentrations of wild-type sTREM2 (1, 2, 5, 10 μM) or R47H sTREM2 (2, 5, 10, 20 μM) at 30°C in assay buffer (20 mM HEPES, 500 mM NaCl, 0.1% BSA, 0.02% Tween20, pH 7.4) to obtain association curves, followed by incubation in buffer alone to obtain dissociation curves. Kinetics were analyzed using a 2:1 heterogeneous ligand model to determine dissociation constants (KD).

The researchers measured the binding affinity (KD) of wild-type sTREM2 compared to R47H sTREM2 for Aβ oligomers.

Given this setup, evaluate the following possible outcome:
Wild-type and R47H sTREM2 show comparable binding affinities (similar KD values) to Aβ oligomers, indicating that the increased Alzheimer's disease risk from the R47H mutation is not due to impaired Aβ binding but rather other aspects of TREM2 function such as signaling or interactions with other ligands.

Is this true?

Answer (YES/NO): NO